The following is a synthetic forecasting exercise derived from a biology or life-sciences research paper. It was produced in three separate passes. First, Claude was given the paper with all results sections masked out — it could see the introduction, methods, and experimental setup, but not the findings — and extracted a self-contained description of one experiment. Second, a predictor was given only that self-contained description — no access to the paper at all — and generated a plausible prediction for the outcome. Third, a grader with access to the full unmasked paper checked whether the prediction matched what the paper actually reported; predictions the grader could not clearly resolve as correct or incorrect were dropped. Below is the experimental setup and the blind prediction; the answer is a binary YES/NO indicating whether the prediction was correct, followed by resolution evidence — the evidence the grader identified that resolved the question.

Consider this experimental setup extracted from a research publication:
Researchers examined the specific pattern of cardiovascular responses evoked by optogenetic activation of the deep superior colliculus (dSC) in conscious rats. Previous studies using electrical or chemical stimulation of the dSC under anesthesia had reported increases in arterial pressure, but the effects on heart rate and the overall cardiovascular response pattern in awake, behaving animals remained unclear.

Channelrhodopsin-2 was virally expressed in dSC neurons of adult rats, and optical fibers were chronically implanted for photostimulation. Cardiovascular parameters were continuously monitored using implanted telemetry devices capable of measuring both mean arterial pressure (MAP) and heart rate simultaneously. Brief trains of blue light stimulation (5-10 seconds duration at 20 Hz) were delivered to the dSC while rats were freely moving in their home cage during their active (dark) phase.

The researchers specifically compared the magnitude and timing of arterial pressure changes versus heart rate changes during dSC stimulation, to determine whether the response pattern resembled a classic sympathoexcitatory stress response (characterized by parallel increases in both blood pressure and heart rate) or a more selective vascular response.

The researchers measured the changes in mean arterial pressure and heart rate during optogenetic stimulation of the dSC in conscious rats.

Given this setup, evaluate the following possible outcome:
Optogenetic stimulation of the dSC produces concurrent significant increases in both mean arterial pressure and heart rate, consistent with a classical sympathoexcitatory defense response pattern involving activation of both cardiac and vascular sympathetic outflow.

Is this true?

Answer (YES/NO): NO